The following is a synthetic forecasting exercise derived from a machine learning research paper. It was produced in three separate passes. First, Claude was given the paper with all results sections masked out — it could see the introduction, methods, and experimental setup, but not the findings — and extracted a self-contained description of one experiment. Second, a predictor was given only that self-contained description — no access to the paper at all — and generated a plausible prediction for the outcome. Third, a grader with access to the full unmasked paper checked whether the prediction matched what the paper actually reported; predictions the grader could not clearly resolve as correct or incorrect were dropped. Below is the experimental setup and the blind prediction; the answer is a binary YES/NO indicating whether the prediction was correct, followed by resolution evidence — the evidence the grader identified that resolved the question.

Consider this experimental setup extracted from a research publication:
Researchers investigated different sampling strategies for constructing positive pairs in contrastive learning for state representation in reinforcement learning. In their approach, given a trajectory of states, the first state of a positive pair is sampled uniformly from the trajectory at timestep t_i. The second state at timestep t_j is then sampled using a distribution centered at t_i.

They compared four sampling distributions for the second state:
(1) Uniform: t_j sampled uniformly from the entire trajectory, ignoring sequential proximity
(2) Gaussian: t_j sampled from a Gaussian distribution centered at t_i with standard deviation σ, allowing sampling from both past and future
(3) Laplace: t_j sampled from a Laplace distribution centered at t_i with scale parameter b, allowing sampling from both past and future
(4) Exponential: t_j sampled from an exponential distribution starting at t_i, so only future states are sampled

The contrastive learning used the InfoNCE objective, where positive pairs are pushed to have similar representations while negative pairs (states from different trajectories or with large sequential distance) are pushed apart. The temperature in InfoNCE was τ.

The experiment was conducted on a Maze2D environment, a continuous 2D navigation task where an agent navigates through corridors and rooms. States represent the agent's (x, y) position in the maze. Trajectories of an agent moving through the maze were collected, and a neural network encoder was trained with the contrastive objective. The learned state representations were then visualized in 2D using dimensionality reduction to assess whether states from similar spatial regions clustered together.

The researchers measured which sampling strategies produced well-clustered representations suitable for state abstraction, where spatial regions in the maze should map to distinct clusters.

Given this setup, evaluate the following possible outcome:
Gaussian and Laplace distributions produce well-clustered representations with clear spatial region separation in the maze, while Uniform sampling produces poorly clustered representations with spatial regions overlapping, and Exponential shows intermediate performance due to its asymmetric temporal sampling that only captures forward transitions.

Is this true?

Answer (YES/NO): NO